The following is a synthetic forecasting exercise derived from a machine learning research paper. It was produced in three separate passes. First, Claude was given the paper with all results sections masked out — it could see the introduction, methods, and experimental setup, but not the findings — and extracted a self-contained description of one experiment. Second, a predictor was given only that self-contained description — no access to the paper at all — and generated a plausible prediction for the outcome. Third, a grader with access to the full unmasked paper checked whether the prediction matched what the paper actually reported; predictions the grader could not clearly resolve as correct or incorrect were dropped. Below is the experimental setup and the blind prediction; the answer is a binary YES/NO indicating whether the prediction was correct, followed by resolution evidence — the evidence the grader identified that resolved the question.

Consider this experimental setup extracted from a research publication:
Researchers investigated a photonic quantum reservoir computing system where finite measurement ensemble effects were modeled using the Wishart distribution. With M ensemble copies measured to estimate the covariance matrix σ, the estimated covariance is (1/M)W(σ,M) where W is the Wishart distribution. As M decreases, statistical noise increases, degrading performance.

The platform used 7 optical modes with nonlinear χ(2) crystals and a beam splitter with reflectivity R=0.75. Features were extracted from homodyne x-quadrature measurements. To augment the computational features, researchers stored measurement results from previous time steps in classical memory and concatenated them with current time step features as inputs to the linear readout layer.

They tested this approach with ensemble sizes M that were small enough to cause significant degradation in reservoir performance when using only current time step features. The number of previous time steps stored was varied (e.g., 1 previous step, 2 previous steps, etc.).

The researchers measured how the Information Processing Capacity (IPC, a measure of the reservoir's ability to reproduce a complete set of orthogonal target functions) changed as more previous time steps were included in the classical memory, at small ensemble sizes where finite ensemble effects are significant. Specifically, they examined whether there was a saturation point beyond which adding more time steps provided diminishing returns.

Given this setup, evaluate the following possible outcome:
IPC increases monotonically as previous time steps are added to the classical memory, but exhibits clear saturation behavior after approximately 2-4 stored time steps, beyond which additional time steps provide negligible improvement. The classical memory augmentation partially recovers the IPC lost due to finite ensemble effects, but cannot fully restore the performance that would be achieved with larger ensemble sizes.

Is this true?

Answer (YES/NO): NO